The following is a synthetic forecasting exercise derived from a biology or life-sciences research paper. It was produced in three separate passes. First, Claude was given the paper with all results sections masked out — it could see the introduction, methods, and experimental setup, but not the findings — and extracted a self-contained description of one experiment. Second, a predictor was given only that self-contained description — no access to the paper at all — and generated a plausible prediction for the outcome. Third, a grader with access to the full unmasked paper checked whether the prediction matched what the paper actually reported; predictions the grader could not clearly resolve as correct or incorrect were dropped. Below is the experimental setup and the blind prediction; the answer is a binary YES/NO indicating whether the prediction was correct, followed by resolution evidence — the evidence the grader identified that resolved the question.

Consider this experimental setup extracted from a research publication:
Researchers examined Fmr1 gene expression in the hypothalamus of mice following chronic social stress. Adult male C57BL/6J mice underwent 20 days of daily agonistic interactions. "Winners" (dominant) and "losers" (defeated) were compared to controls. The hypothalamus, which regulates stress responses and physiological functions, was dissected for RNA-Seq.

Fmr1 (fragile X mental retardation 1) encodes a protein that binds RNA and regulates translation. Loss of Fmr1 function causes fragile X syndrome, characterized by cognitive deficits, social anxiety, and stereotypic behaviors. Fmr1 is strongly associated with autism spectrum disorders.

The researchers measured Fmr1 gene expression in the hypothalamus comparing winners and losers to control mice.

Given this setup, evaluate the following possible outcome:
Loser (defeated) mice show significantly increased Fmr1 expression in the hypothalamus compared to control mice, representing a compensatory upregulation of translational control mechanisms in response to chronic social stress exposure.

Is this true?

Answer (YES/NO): NO